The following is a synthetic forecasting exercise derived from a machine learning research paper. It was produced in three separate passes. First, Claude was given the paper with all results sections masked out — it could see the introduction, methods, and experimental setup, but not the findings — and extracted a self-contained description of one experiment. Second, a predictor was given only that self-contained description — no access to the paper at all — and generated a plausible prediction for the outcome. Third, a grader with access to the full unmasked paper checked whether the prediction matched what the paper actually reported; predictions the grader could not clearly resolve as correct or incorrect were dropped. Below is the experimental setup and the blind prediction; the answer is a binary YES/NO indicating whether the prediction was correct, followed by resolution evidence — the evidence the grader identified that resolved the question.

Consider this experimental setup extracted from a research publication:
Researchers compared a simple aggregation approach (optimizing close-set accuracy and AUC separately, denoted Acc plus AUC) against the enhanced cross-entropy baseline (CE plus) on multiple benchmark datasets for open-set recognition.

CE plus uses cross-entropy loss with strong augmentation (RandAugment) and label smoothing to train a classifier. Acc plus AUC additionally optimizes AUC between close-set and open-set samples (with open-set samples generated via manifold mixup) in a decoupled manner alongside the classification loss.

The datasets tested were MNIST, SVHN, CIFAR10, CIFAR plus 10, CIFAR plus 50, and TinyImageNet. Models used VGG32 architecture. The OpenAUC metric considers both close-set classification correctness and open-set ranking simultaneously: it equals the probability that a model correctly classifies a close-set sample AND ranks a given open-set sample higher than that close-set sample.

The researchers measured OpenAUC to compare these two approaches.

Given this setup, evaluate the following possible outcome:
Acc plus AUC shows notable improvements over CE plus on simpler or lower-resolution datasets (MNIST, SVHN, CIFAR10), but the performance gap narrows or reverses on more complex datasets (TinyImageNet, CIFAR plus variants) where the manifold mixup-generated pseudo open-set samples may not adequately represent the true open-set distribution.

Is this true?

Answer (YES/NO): NO